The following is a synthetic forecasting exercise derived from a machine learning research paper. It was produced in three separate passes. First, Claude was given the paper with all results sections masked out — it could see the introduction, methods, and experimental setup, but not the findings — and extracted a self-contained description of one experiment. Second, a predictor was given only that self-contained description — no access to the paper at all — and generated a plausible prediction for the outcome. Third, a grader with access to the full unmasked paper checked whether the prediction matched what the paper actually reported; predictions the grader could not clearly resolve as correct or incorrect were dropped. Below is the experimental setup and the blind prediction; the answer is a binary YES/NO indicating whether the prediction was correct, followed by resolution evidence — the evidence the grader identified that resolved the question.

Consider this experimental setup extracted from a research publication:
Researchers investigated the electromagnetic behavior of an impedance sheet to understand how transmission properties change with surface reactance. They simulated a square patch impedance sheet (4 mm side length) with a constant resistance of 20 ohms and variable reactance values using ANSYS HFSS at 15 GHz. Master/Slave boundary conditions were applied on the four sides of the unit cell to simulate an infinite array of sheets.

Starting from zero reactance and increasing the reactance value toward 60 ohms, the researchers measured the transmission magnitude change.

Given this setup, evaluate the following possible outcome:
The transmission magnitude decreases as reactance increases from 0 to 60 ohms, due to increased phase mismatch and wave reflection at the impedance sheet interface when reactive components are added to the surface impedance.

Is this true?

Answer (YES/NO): NO